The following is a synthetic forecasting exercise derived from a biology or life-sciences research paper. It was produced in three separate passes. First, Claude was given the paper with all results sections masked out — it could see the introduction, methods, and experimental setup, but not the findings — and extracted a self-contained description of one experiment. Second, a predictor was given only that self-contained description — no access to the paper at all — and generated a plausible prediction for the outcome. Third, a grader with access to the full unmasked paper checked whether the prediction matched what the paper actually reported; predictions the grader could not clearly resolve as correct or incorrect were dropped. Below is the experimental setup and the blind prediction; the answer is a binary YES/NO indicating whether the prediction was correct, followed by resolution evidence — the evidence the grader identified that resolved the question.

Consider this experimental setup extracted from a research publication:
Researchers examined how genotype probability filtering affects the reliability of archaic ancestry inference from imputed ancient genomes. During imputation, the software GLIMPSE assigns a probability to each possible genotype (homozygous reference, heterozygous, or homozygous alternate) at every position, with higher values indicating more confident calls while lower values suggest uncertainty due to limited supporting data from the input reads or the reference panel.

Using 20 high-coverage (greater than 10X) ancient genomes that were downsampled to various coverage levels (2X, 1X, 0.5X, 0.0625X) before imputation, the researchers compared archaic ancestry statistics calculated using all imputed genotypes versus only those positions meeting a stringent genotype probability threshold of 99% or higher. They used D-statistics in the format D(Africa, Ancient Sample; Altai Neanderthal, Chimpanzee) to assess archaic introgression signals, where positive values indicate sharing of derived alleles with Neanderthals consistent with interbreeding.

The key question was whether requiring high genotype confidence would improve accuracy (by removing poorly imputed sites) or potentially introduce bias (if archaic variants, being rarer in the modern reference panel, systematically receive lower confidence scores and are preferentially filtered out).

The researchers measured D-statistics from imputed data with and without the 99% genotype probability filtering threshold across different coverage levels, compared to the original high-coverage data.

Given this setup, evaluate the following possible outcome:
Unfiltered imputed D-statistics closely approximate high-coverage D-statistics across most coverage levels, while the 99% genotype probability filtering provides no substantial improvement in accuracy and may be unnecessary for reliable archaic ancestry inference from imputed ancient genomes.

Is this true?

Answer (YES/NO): YES